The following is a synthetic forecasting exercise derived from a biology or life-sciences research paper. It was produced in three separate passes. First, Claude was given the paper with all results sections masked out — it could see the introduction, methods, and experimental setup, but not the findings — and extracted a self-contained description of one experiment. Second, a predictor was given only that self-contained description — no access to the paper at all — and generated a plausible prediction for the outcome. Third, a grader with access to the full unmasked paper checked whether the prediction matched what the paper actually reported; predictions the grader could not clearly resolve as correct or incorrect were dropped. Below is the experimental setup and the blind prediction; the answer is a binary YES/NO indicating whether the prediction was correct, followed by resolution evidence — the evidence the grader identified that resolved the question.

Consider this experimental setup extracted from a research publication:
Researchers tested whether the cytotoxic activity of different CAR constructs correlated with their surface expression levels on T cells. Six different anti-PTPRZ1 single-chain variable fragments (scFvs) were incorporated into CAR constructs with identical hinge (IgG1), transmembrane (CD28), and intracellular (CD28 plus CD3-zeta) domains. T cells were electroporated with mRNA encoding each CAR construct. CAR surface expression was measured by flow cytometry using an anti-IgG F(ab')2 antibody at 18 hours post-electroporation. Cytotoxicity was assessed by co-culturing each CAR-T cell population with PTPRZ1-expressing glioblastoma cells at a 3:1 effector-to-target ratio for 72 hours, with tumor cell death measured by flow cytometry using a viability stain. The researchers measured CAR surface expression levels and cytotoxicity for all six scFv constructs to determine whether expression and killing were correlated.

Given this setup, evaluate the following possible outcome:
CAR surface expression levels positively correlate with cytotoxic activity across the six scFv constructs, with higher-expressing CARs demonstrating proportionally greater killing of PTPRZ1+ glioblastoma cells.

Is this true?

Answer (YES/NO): NO